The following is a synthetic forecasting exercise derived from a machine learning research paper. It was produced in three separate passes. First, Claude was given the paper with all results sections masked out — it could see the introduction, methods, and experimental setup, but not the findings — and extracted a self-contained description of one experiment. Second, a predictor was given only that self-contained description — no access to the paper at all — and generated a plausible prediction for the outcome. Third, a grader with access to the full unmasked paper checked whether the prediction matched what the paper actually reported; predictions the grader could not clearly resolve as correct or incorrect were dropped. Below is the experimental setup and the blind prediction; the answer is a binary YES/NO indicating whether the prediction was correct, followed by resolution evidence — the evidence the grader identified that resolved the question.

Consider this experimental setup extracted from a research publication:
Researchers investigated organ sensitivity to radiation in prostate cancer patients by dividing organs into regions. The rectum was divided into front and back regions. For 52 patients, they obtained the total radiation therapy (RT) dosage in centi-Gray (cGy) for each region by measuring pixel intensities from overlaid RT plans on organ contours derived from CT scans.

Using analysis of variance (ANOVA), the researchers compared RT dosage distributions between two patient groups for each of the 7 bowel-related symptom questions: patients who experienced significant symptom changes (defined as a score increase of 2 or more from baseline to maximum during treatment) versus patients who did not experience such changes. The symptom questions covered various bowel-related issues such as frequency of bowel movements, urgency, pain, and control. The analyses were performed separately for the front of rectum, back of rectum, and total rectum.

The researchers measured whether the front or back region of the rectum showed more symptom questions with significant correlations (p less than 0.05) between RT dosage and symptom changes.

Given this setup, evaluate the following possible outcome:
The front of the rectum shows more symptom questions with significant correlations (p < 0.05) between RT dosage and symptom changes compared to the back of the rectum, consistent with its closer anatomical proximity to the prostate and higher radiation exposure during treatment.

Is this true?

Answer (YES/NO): NO